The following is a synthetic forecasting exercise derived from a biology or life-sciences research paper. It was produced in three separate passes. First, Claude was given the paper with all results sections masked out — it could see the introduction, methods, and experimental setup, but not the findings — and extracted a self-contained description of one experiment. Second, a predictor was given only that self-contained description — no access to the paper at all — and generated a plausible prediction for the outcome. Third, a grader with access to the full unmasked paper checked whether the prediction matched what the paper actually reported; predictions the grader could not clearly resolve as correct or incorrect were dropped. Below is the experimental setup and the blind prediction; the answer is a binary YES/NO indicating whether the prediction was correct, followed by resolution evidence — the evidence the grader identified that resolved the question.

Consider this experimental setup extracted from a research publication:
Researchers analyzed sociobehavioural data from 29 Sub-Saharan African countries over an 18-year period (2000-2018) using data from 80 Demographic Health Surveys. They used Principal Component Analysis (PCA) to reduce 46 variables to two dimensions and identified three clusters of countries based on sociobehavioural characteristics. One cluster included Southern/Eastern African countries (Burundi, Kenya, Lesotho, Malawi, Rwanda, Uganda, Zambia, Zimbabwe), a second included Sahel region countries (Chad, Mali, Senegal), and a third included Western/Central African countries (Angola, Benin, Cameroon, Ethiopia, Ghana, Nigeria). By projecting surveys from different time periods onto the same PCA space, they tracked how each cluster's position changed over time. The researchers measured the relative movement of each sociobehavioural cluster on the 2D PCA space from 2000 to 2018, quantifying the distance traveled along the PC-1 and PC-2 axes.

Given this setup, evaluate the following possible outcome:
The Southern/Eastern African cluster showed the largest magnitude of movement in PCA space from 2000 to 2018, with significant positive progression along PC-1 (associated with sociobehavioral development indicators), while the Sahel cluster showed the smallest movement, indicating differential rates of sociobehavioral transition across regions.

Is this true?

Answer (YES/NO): NO